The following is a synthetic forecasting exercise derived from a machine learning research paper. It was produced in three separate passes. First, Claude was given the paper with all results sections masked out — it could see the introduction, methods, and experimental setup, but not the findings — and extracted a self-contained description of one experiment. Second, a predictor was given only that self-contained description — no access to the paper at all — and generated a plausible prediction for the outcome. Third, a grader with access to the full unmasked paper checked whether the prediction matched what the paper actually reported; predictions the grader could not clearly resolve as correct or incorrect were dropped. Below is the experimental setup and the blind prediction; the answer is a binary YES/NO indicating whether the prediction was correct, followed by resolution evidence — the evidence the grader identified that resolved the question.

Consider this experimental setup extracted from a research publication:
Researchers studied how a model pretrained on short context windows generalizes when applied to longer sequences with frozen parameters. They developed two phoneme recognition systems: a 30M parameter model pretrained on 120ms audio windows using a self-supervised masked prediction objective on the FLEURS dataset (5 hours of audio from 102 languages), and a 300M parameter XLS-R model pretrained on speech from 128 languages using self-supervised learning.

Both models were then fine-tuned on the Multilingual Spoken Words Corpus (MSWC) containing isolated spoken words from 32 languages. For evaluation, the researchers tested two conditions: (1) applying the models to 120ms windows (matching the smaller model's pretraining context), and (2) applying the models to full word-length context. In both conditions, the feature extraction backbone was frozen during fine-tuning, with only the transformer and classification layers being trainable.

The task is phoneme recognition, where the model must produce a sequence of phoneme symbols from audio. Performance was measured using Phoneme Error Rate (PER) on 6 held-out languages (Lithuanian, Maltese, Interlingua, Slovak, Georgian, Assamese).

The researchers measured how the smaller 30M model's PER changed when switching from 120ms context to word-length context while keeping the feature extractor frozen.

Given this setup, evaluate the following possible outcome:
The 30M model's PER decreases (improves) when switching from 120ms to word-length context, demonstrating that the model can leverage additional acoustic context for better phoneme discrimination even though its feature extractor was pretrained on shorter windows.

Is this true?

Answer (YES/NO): NO